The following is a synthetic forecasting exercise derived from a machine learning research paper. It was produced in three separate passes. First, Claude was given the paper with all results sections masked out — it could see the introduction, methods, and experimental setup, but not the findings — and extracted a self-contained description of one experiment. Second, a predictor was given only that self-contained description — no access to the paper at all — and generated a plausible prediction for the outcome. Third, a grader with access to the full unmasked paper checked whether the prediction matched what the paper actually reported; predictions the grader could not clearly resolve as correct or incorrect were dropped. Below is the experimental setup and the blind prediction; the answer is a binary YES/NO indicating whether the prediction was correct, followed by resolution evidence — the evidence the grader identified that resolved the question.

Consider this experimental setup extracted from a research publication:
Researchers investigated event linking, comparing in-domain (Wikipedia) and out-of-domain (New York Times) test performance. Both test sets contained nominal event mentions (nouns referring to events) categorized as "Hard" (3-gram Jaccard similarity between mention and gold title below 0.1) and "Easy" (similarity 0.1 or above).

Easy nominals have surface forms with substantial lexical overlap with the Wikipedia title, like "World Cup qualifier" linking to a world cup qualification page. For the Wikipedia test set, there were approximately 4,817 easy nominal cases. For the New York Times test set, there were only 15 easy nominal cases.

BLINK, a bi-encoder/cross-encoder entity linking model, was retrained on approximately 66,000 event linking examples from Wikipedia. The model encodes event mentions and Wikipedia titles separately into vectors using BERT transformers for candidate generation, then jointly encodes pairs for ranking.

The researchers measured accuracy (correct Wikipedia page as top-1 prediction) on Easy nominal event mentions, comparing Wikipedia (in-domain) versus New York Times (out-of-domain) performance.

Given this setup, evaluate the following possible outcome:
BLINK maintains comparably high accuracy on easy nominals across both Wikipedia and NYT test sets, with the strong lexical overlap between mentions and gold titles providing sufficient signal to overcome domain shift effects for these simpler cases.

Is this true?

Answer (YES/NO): NO